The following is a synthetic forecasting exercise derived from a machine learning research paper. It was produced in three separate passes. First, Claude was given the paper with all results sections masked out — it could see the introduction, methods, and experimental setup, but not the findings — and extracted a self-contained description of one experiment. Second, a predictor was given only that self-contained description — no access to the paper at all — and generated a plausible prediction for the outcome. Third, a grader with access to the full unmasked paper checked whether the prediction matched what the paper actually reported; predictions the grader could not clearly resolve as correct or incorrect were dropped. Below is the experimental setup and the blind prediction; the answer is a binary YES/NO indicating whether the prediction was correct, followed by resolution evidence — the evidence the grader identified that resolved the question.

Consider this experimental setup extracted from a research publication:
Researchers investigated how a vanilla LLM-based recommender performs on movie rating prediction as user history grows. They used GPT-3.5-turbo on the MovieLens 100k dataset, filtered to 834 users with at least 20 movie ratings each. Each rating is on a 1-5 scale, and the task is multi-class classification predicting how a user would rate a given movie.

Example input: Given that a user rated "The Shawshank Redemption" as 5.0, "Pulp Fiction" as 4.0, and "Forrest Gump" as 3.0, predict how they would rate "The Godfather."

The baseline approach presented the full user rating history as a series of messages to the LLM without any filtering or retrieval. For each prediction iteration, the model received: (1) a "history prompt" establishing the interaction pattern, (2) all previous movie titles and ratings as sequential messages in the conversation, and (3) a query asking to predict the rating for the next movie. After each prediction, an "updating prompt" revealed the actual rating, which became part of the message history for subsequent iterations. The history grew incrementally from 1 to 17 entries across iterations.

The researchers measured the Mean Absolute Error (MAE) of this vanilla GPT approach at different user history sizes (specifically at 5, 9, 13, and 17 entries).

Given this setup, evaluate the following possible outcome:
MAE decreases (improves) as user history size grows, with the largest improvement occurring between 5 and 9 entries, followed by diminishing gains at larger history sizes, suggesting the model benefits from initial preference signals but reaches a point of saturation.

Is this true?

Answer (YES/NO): NO